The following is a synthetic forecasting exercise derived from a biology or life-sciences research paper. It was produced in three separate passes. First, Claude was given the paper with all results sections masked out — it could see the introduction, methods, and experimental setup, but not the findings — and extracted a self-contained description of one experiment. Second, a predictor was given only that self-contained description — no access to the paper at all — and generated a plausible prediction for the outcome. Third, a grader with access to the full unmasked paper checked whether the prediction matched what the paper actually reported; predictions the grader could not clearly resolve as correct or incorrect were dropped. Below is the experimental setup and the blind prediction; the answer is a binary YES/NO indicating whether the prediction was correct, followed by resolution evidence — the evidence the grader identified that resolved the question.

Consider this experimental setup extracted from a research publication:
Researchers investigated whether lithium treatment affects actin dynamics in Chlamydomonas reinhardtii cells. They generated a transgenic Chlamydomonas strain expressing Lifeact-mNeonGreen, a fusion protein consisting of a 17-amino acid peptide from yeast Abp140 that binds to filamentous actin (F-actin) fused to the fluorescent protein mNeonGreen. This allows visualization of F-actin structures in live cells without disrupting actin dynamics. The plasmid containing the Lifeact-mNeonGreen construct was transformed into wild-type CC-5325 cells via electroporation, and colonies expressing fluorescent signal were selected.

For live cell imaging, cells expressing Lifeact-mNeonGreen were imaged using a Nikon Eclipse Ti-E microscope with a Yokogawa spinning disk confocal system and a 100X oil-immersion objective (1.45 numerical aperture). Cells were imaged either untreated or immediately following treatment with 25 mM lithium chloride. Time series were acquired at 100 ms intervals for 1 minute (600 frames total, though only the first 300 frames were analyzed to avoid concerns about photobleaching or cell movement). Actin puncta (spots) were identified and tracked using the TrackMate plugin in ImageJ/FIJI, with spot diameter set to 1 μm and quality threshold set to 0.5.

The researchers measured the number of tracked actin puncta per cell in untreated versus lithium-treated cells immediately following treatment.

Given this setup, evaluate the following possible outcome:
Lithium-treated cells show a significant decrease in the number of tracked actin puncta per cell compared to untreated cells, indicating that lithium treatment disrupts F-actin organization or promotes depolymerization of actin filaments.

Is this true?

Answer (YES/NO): NO